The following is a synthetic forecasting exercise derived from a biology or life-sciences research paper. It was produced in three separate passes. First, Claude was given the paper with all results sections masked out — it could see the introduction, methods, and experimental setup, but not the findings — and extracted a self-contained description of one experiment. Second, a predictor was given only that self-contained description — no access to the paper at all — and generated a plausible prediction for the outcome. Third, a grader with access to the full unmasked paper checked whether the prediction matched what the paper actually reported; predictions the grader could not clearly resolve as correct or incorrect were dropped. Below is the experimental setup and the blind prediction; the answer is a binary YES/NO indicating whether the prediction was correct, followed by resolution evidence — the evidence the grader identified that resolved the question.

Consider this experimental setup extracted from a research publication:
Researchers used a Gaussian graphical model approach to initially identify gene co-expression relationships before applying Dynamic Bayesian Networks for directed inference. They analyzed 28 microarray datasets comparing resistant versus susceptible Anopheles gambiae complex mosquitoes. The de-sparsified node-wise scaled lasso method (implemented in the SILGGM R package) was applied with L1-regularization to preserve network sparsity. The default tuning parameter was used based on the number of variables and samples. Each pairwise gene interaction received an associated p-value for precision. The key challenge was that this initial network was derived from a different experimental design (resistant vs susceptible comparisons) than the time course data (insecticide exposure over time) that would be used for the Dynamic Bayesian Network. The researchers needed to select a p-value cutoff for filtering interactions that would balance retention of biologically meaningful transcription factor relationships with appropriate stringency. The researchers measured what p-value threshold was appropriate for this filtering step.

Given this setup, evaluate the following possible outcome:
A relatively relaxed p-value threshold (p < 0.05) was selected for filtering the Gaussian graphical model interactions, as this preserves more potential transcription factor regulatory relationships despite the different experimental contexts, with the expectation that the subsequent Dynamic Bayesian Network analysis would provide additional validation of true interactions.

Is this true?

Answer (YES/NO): NO